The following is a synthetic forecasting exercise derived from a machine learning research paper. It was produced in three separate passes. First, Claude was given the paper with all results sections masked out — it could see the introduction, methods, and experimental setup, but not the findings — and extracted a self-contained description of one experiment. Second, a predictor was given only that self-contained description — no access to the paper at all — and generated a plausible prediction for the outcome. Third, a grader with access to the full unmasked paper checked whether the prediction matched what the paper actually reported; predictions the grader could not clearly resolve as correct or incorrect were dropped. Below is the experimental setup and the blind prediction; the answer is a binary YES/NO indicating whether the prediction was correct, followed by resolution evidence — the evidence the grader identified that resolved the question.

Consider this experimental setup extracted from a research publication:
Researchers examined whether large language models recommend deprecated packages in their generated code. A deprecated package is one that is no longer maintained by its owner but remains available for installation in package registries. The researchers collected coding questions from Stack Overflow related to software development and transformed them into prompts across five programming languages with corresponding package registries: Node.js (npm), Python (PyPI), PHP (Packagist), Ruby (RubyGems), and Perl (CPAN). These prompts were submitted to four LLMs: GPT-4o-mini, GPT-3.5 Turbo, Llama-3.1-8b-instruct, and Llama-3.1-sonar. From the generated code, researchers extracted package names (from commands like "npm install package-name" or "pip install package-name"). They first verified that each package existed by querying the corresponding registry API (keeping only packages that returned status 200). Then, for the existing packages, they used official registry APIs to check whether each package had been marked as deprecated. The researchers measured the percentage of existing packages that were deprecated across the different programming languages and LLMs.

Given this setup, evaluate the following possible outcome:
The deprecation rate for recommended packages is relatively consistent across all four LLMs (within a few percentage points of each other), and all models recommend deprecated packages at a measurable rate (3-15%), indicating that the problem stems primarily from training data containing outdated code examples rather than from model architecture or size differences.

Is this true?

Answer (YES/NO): NO